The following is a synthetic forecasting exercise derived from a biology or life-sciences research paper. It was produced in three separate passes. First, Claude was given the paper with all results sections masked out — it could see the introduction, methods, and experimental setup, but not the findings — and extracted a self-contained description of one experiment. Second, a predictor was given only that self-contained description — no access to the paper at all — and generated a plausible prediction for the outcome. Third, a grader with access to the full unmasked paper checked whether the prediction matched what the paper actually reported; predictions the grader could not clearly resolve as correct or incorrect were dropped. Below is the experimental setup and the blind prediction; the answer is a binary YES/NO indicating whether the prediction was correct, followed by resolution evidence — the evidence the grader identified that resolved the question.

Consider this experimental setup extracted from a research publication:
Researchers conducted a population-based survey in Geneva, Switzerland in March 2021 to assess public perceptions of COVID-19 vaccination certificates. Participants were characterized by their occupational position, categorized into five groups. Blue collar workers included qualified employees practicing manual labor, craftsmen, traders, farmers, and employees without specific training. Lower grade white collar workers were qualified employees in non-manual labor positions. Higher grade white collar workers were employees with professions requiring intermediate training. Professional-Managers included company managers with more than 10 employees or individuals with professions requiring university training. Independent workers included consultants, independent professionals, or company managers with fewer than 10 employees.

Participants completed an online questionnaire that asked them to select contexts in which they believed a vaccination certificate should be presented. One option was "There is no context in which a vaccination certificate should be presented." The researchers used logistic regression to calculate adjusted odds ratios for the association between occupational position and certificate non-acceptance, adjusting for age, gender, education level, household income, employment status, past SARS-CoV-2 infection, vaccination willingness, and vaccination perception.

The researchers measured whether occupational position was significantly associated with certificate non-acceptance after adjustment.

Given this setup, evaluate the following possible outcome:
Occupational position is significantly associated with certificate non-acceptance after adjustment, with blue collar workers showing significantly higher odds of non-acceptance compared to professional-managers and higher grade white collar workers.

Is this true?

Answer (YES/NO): NO